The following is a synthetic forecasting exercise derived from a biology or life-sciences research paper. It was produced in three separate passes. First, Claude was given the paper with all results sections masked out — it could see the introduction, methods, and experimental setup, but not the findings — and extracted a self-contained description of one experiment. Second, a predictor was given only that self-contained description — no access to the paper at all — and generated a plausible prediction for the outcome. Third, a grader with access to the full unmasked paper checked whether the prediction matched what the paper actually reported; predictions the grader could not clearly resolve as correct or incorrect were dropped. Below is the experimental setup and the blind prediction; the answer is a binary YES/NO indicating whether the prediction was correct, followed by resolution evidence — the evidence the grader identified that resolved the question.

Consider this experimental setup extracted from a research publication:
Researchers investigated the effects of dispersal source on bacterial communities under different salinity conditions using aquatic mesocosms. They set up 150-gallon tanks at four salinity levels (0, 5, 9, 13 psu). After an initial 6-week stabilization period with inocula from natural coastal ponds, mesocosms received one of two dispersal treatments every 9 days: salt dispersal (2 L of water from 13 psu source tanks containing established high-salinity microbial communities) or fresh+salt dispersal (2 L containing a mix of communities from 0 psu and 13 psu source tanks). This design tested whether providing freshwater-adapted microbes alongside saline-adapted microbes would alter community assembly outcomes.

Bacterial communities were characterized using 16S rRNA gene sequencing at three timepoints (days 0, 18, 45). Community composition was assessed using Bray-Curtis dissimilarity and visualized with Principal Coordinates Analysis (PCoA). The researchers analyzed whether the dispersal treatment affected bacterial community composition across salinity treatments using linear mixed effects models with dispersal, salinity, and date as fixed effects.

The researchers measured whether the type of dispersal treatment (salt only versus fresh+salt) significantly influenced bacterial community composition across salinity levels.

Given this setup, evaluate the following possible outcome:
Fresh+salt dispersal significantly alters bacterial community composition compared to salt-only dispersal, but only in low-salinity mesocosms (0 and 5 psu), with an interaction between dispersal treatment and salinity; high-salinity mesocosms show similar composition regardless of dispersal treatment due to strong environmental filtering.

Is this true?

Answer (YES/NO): NO